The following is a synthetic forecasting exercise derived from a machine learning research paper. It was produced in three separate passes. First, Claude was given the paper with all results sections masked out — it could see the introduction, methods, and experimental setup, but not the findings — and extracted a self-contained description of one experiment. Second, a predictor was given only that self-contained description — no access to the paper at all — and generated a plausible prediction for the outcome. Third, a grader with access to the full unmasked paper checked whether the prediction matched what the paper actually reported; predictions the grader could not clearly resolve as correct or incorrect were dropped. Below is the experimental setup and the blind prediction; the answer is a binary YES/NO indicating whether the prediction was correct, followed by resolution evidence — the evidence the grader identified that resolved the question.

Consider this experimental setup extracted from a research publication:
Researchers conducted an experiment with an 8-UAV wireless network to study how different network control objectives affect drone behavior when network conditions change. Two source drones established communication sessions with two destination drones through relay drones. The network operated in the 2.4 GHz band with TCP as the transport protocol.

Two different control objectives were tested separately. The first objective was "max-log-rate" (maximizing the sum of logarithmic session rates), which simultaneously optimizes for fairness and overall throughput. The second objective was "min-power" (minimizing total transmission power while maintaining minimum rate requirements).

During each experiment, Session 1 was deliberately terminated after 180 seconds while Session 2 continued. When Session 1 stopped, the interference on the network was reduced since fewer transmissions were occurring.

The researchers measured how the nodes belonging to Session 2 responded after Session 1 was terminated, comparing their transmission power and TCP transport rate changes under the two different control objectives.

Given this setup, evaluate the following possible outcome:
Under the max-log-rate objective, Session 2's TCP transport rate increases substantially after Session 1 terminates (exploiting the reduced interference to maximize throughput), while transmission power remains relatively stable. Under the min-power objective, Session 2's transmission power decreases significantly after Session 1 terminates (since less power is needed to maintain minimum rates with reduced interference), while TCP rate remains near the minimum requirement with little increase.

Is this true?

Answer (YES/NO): NO